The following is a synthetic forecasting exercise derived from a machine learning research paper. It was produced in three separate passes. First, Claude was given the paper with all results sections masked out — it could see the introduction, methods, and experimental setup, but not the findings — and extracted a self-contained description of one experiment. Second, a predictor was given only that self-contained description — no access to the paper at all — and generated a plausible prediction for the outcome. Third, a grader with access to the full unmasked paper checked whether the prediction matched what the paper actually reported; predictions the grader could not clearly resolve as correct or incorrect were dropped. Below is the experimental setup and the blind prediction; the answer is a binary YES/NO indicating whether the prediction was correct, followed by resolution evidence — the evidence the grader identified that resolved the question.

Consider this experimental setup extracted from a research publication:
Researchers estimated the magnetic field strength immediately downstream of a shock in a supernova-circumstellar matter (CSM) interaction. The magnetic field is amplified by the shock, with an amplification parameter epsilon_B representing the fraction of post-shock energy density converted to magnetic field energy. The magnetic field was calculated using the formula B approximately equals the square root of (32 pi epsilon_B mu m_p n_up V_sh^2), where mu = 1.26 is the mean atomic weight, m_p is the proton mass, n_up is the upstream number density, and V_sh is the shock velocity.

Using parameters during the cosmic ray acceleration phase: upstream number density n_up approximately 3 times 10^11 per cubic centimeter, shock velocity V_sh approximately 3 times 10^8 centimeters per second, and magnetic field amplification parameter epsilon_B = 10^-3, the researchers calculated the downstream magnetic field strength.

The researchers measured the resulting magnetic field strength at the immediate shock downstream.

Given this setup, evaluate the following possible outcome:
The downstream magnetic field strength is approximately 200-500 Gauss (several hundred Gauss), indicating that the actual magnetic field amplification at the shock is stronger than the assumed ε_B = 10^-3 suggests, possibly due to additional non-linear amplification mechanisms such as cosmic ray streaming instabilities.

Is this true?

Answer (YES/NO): NO